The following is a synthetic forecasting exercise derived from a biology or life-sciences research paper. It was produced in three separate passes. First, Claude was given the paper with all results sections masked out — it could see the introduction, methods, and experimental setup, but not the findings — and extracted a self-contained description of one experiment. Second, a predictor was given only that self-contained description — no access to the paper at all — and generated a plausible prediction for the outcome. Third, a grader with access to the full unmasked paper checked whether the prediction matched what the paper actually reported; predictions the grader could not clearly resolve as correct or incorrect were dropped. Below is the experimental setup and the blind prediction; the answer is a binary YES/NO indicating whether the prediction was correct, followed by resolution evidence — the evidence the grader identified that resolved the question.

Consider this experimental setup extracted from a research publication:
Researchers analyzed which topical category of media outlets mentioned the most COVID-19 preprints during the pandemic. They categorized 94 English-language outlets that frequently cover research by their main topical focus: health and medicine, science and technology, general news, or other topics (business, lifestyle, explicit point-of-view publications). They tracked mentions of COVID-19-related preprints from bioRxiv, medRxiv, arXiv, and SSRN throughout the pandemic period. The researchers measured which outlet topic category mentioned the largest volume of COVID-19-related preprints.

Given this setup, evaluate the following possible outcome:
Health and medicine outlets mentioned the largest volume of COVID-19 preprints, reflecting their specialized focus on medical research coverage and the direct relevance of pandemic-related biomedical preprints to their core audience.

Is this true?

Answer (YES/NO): YES